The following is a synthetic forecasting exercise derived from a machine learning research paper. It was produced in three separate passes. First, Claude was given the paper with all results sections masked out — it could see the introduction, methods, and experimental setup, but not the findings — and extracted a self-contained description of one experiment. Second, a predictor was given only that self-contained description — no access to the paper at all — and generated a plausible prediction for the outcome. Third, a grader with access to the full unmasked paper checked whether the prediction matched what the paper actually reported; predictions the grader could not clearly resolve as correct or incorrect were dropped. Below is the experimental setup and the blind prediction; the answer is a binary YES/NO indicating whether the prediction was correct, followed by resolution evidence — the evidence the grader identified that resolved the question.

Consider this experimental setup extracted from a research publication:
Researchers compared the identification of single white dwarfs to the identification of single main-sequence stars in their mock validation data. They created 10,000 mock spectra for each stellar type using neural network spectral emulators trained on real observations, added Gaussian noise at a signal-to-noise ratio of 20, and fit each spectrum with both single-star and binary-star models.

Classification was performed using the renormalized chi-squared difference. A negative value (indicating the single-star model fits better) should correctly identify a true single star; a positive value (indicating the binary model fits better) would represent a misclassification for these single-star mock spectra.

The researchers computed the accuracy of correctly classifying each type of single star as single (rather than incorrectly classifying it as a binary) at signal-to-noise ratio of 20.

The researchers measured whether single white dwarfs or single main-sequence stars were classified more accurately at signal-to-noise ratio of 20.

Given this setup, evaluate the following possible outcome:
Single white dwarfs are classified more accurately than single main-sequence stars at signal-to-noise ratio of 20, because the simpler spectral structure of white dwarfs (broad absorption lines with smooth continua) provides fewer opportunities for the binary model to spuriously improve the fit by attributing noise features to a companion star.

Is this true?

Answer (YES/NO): YES